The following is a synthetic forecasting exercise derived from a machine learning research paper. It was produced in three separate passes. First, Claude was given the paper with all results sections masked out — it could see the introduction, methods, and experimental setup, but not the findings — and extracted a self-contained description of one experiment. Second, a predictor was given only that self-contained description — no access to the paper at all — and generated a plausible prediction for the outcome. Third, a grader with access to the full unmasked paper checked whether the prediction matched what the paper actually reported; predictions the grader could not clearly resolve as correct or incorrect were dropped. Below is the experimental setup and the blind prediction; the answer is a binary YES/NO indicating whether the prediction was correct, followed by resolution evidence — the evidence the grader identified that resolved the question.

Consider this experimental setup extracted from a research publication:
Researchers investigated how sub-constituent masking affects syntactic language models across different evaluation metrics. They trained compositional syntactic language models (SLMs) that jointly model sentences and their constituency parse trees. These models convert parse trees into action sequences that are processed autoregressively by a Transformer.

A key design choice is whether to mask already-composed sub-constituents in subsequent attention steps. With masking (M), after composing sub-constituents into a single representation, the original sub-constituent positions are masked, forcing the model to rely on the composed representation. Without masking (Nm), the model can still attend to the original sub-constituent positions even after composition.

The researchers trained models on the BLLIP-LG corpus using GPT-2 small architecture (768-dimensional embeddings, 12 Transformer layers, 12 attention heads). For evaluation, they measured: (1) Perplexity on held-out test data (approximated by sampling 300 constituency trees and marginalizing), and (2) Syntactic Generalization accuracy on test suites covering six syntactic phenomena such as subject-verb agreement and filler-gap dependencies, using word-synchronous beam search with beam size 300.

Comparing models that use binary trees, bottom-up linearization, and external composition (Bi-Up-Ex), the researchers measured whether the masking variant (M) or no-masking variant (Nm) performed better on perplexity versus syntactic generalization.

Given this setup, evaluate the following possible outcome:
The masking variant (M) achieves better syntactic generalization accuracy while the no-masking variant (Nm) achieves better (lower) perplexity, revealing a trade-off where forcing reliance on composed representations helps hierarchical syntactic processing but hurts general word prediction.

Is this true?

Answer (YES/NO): YES